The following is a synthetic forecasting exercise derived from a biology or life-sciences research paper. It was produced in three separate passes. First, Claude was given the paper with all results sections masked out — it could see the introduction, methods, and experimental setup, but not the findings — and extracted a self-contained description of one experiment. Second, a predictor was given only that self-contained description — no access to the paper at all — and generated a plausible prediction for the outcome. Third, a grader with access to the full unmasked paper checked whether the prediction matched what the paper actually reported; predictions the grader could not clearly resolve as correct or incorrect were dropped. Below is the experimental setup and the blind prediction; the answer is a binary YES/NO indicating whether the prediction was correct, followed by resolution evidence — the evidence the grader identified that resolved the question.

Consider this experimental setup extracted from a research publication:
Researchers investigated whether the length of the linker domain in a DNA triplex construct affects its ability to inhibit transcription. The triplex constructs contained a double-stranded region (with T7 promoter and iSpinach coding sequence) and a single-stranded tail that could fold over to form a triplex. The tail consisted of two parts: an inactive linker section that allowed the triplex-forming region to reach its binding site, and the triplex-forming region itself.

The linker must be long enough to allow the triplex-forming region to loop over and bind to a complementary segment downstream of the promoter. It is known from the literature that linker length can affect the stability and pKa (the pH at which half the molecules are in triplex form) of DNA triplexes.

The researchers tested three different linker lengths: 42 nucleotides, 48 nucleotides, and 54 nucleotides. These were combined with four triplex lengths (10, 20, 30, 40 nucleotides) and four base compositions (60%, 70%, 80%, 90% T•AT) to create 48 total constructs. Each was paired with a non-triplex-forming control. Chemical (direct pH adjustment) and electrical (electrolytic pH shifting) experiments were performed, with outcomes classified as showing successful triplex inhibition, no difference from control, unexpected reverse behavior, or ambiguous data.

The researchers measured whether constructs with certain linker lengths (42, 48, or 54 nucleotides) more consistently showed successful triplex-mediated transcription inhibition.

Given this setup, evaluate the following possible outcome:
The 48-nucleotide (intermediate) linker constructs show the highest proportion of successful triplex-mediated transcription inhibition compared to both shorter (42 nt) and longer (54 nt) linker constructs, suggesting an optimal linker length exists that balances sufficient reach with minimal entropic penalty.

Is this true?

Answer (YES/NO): NO